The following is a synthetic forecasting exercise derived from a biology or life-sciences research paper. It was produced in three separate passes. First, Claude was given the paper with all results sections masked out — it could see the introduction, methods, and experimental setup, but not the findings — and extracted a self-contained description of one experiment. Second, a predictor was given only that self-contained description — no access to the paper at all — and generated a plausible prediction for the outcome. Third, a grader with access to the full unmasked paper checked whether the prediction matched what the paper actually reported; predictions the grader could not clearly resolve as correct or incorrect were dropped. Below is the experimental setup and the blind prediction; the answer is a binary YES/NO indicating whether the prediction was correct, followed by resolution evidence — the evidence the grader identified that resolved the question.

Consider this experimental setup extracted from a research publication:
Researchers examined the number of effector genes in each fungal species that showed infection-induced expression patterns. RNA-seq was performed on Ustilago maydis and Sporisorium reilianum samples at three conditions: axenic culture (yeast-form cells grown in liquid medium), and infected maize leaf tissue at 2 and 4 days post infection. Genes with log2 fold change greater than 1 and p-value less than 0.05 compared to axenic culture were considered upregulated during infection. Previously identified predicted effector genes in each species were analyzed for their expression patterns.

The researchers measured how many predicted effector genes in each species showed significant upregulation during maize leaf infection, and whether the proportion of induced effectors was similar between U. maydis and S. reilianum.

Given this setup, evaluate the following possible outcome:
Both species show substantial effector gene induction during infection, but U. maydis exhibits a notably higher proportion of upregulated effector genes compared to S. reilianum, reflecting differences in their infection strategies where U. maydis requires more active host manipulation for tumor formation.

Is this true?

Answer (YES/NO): NO